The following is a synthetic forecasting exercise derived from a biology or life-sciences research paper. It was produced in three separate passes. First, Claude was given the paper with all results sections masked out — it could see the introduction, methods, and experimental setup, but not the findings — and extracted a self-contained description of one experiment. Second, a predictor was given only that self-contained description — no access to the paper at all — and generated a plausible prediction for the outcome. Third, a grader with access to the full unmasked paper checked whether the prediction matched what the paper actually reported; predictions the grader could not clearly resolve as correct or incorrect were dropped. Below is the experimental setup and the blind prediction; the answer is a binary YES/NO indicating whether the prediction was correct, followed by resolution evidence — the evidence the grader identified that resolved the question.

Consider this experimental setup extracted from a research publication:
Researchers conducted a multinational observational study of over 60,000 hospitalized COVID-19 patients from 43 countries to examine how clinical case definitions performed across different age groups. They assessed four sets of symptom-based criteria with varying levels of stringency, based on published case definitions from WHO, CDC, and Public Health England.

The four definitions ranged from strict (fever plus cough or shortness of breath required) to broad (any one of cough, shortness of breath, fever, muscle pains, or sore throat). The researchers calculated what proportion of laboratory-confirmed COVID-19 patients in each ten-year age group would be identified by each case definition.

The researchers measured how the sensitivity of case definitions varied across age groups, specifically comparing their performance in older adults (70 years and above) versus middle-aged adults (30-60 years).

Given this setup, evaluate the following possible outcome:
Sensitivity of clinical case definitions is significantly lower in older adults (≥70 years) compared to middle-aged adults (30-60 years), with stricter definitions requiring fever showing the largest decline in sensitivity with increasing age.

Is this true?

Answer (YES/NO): YES